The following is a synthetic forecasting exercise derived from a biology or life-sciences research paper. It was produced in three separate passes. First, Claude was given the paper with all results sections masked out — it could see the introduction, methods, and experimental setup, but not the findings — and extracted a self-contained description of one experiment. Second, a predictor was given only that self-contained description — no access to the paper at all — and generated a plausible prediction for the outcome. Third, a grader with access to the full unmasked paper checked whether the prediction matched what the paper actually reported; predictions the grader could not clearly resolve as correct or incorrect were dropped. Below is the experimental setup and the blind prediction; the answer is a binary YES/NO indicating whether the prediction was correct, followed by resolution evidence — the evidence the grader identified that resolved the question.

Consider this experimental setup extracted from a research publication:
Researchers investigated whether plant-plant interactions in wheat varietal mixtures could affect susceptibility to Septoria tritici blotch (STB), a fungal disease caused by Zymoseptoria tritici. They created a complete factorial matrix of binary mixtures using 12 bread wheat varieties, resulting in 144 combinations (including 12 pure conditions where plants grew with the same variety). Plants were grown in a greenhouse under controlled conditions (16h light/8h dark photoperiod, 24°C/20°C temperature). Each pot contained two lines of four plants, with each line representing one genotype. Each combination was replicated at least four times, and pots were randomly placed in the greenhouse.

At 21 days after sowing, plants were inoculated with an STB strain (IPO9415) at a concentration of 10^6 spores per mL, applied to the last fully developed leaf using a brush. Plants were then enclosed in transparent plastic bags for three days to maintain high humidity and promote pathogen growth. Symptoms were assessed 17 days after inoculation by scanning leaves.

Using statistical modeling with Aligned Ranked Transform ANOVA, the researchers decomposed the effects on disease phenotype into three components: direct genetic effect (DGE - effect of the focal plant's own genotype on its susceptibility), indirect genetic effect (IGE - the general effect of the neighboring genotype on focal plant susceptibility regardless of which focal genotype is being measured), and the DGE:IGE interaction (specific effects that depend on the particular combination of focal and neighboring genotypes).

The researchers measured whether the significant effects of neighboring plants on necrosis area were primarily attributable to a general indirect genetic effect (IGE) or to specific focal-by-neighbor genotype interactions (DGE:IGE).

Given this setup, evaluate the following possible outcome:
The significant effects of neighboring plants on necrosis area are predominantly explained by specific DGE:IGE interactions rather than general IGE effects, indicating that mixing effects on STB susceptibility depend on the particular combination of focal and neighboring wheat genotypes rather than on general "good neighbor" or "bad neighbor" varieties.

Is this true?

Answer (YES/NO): YES